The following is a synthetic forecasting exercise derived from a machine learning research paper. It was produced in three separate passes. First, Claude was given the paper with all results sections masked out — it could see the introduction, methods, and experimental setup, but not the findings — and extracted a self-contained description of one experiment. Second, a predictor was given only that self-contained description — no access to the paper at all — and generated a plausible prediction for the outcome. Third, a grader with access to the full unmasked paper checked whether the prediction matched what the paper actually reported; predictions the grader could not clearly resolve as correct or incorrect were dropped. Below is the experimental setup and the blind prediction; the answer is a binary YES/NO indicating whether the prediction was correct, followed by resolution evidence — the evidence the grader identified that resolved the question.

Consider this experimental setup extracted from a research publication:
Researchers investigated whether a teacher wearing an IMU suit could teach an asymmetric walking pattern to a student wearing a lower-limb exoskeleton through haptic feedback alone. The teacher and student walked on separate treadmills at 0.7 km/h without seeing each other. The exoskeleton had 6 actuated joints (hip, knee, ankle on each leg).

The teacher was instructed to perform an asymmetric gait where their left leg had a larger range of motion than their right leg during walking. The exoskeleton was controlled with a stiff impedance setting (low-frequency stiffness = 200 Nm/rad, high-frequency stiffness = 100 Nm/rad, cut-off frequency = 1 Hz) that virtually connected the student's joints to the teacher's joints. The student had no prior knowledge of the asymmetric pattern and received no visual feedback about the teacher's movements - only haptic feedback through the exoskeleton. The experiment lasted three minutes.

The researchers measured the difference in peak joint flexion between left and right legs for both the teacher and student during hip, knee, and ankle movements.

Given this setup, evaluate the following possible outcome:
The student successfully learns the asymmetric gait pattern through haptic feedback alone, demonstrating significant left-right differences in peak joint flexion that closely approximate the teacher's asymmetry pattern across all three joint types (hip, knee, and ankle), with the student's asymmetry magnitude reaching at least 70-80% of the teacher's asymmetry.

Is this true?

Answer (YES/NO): NO